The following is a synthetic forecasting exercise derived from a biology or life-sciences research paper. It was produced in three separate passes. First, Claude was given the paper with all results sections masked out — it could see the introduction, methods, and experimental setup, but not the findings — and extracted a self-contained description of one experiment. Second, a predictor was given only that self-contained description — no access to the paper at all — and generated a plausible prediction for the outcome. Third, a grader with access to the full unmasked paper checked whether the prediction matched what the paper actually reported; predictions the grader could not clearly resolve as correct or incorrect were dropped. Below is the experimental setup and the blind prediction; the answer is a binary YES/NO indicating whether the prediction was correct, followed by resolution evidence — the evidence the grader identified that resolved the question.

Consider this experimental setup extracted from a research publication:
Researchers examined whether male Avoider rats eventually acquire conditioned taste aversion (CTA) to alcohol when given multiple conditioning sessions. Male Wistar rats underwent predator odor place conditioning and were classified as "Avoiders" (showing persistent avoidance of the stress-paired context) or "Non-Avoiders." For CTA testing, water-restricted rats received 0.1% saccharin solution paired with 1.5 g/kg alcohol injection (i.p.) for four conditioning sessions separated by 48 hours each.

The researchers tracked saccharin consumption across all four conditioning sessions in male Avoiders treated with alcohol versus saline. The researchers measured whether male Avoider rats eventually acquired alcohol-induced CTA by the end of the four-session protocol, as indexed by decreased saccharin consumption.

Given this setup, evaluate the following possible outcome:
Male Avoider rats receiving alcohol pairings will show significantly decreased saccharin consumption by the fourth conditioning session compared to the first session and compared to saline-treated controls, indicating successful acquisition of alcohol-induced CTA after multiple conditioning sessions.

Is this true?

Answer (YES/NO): YES